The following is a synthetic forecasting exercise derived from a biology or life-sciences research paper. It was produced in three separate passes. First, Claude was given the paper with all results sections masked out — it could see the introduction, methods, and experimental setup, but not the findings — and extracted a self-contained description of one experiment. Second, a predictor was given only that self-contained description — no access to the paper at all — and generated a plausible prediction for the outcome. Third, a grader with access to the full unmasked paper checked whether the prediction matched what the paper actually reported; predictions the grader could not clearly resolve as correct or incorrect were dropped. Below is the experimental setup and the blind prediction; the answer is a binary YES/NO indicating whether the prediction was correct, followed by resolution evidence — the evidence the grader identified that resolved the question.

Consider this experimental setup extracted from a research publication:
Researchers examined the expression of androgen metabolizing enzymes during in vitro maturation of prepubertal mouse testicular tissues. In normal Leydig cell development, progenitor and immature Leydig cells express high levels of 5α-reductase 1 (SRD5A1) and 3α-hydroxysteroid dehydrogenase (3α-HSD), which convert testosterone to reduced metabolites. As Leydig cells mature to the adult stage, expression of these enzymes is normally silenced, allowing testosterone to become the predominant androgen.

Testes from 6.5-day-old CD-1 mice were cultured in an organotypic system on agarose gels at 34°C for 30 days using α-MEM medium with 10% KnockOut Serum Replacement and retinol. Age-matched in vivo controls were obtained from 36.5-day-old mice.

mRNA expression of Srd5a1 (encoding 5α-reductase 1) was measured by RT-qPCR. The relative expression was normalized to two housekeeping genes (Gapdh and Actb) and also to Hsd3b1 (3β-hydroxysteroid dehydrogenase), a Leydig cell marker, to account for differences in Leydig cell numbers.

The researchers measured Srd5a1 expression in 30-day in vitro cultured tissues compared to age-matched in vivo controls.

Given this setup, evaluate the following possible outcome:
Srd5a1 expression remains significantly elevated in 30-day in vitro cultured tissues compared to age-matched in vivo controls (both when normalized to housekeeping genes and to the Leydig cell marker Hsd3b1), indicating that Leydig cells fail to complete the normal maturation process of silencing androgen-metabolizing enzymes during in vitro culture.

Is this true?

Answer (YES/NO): NO